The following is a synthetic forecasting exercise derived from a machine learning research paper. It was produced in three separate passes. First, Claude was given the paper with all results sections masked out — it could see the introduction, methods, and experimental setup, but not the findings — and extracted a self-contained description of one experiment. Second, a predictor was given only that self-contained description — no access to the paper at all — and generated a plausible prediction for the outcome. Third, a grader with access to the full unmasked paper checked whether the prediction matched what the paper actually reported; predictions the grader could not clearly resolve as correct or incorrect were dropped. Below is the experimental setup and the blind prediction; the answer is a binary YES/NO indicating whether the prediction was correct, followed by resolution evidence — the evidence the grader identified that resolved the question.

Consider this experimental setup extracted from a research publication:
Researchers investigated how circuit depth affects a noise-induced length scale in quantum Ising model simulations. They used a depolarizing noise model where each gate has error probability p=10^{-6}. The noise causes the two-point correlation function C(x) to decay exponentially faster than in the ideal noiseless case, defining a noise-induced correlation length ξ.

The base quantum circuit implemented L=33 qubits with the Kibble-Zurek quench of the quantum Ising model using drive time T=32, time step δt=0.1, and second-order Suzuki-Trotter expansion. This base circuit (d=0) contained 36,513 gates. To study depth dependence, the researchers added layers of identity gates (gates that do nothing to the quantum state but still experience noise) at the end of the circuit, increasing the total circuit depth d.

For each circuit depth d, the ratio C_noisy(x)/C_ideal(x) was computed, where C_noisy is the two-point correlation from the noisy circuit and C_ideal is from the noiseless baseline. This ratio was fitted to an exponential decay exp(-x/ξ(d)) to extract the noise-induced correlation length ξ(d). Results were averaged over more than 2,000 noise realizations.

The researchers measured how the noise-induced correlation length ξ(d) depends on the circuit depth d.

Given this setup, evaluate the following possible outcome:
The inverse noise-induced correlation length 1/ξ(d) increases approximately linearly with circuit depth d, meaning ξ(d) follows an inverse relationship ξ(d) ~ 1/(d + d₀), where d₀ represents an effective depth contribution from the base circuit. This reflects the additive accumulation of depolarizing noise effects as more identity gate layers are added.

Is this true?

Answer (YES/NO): YES